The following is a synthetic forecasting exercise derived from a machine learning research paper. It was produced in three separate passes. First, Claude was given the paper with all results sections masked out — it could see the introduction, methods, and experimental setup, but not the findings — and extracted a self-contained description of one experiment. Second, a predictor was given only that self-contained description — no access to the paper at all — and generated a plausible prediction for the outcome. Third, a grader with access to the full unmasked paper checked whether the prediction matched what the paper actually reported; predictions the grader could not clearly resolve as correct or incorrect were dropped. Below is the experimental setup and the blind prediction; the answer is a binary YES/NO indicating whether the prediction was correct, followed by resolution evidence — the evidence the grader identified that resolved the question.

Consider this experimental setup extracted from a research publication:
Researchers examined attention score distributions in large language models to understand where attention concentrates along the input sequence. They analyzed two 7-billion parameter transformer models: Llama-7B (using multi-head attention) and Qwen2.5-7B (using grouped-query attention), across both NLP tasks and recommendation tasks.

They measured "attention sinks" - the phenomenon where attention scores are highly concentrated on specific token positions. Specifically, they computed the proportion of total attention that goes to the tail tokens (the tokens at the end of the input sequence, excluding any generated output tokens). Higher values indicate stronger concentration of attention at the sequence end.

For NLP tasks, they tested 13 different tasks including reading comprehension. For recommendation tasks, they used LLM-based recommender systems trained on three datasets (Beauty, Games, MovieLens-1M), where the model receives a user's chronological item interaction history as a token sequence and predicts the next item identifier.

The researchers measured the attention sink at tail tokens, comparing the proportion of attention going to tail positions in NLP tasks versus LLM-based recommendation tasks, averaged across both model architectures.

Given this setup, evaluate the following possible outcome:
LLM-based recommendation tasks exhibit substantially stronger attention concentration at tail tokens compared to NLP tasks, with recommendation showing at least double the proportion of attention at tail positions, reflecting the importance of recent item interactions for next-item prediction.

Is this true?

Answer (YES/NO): NO